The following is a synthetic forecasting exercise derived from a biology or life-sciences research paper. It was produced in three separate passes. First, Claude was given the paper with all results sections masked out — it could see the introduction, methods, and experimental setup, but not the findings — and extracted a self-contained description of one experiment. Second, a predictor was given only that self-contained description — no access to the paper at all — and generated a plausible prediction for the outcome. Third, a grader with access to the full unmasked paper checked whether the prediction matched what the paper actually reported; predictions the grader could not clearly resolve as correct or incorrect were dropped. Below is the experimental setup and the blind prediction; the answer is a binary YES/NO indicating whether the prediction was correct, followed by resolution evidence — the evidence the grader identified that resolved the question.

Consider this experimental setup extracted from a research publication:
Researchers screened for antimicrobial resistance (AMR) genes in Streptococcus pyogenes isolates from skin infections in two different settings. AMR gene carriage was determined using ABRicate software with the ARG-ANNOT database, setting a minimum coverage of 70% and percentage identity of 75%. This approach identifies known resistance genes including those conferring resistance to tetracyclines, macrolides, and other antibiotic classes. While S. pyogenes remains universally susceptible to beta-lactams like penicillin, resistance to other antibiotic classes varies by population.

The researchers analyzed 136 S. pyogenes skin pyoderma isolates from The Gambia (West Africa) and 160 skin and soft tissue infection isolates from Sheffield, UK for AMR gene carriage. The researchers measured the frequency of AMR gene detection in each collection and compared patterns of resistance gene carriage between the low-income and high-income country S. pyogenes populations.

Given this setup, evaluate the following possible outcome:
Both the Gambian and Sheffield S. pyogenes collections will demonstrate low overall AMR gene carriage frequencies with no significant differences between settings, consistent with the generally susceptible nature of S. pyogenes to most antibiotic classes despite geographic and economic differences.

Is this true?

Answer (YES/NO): NO